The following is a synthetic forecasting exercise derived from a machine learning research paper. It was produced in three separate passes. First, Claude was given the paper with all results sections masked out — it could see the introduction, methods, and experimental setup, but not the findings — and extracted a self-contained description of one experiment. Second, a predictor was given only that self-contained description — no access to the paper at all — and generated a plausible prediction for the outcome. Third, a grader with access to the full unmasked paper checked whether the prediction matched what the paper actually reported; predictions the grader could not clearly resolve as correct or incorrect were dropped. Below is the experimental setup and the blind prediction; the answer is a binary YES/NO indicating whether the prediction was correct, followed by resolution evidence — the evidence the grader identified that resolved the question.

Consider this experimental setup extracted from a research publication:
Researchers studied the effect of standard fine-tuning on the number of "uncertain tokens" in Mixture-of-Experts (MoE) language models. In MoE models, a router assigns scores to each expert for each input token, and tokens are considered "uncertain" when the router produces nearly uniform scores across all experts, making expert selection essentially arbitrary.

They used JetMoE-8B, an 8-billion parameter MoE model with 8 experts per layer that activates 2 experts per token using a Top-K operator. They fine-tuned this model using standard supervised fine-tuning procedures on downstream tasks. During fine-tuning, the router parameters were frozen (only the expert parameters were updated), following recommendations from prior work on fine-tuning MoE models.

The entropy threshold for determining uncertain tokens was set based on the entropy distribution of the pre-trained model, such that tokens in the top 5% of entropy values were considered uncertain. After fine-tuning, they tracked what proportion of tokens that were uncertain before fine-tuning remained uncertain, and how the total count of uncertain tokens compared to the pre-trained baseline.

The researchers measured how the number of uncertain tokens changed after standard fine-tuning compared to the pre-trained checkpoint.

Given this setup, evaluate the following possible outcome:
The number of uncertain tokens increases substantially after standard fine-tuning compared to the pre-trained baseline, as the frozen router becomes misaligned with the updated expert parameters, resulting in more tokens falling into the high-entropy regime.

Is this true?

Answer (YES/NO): YES